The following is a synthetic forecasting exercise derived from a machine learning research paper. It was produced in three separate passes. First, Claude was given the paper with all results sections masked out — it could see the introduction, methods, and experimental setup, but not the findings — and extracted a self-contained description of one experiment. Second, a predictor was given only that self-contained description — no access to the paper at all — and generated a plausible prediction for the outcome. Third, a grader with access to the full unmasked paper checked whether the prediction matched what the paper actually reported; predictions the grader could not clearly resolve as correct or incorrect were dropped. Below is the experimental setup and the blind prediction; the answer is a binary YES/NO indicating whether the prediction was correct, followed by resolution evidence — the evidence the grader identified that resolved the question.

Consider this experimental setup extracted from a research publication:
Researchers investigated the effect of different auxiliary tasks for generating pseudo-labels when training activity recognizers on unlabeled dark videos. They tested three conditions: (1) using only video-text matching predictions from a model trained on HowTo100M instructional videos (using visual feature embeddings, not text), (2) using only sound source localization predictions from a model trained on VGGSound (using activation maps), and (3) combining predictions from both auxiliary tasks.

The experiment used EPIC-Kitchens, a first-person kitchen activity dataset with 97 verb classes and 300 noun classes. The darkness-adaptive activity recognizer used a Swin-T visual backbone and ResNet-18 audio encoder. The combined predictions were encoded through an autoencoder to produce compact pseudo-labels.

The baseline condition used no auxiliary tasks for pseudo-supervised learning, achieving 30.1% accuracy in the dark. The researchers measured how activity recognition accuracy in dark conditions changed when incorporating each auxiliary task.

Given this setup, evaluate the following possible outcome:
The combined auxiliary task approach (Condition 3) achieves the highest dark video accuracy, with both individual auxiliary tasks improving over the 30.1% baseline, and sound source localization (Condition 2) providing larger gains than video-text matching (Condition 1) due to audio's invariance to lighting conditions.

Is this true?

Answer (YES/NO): YES